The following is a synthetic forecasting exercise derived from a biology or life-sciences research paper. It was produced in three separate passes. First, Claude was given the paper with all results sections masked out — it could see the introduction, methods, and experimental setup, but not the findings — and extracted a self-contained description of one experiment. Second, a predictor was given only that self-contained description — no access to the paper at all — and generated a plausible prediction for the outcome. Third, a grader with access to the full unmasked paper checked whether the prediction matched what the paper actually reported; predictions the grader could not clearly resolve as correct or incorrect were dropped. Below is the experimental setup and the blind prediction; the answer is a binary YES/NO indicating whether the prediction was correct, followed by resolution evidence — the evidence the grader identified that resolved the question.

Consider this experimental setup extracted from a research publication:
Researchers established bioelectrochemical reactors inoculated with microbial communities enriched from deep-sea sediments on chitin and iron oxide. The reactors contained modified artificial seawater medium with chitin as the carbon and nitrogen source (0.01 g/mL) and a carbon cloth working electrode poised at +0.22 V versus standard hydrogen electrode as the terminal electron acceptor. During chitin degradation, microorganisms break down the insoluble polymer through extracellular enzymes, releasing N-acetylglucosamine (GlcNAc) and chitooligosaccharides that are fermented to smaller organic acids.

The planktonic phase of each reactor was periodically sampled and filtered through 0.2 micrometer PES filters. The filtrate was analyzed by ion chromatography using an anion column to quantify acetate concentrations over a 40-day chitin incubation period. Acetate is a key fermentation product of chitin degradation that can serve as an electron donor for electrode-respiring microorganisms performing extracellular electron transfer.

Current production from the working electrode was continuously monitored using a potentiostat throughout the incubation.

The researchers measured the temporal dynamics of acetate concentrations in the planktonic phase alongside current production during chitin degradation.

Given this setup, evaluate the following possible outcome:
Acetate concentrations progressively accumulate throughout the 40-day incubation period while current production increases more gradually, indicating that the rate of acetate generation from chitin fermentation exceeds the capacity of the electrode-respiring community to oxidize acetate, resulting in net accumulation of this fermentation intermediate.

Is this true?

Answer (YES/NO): NO